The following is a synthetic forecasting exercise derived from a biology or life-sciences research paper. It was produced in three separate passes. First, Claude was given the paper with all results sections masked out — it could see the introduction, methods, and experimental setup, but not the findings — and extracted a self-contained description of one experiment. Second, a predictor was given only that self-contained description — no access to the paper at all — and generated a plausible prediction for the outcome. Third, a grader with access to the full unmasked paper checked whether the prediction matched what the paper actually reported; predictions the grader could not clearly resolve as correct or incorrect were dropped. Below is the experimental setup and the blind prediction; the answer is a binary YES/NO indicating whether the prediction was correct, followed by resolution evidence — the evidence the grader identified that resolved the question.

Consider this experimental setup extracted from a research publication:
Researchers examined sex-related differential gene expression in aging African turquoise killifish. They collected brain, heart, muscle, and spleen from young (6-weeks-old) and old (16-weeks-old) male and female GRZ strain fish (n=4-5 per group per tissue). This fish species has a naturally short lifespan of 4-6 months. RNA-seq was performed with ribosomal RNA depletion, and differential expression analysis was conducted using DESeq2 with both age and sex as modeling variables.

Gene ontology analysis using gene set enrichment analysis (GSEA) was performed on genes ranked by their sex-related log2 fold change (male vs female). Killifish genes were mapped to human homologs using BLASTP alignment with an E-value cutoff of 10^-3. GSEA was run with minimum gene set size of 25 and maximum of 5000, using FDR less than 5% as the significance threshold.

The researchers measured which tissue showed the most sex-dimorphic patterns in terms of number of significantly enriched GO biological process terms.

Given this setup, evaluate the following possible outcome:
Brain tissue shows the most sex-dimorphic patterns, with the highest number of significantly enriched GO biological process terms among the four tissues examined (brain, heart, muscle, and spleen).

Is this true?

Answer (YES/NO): NO